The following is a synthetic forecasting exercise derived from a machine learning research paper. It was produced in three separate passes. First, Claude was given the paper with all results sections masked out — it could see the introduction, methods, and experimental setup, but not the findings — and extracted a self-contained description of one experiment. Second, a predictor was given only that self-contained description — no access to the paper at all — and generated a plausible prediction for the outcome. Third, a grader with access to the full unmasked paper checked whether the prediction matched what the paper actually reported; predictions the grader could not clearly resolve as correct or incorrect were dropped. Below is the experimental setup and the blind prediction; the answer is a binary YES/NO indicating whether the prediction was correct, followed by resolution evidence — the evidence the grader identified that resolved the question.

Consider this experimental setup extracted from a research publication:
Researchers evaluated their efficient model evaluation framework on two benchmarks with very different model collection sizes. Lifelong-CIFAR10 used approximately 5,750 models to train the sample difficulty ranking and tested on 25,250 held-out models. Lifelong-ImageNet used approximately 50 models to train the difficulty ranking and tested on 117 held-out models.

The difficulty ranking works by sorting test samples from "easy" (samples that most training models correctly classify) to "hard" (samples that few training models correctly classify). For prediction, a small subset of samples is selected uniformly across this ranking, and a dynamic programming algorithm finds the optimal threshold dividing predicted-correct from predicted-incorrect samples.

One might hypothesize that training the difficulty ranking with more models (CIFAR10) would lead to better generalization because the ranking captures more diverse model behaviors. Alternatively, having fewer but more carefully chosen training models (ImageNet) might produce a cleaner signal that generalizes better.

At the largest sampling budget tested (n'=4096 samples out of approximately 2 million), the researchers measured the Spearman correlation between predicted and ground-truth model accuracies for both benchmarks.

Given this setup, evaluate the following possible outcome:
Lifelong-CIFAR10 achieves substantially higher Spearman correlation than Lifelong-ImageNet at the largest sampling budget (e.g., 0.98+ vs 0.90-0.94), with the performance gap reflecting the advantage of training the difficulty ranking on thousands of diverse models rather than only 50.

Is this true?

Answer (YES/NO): NO